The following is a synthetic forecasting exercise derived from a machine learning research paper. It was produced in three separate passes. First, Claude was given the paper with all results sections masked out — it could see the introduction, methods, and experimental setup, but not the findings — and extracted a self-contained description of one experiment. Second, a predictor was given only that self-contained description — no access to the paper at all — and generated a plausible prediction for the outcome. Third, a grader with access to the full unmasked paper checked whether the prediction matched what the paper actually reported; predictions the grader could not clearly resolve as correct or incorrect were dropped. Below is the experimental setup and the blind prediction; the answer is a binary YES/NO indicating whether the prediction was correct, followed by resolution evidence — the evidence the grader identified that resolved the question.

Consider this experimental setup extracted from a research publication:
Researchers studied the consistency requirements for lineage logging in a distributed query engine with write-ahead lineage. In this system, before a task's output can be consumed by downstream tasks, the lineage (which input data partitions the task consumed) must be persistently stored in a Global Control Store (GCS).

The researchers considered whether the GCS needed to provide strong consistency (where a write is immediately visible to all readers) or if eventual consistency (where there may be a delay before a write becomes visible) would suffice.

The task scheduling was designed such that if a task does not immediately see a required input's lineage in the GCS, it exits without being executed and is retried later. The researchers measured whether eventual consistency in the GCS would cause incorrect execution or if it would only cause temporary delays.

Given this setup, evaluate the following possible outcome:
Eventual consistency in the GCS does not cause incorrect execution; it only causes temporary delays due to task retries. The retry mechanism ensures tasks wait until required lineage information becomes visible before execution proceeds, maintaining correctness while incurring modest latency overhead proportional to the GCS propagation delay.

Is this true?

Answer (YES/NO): YES